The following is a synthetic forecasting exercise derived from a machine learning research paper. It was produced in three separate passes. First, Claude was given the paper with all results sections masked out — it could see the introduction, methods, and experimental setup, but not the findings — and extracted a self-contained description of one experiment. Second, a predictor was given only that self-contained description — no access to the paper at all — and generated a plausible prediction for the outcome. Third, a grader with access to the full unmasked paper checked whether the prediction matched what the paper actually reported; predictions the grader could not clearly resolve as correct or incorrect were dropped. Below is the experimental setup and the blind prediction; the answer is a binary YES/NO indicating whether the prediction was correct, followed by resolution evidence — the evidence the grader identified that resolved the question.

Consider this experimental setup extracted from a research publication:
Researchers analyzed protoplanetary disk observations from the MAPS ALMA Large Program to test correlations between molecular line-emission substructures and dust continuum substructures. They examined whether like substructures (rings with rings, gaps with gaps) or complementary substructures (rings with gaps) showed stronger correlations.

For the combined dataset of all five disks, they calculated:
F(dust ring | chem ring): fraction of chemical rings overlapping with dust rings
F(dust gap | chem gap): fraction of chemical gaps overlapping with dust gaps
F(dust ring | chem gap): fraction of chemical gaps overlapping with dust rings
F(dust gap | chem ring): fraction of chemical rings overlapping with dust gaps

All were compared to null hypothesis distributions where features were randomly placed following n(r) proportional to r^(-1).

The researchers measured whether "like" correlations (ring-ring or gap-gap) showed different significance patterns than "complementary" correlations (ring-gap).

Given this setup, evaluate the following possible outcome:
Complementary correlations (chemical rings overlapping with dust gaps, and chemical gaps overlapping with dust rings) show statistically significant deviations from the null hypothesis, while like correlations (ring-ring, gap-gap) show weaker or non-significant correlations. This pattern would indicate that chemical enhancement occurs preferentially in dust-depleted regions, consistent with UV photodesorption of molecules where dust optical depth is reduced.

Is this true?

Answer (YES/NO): NO